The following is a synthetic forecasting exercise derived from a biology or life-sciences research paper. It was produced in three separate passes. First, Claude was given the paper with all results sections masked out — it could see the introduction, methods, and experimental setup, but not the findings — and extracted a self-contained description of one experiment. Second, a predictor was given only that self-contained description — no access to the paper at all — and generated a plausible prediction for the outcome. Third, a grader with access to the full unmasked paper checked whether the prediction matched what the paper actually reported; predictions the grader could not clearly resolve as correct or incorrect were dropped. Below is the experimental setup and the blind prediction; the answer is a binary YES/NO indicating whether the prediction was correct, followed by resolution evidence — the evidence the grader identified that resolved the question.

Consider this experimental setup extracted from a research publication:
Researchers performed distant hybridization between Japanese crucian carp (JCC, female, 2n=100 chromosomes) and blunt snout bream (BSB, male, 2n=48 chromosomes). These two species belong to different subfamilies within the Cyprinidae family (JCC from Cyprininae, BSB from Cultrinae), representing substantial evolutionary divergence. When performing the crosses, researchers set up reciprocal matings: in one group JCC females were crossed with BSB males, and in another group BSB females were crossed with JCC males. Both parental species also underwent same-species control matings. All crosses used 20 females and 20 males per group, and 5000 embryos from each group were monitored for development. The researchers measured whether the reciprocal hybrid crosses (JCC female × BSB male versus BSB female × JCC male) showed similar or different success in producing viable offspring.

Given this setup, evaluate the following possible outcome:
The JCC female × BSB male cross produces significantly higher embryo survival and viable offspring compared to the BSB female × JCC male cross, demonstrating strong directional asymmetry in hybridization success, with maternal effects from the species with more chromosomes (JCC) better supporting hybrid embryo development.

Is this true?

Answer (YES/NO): YES